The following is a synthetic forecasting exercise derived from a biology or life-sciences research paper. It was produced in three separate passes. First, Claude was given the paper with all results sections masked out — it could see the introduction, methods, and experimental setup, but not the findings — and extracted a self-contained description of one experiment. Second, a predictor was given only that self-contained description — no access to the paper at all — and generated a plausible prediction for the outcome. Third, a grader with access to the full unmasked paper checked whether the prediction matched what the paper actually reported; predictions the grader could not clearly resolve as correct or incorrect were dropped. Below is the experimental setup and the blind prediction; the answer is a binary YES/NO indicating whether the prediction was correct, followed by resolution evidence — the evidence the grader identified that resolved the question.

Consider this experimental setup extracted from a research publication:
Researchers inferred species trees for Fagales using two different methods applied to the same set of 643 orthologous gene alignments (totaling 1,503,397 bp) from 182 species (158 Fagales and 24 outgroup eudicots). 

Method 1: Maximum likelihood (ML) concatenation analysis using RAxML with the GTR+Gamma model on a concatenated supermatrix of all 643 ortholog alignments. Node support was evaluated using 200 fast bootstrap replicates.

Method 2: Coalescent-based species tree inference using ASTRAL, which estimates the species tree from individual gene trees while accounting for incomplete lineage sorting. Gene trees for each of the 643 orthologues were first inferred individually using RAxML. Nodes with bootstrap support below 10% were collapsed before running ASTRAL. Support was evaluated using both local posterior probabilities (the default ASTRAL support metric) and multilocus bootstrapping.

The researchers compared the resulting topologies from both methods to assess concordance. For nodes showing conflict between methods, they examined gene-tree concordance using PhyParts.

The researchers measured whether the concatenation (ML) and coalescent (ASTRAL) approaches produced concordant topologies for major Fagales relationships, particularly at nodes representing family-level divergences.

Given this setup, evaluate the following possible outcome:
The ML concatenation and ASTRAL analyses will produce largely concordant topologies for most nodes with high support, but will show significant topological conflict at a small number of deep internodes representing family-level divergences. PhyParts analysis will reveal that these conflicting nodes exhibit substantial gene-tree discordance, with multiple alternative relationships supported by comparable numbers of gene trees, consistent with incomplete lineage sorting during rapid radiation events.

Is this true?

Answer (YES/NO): NO